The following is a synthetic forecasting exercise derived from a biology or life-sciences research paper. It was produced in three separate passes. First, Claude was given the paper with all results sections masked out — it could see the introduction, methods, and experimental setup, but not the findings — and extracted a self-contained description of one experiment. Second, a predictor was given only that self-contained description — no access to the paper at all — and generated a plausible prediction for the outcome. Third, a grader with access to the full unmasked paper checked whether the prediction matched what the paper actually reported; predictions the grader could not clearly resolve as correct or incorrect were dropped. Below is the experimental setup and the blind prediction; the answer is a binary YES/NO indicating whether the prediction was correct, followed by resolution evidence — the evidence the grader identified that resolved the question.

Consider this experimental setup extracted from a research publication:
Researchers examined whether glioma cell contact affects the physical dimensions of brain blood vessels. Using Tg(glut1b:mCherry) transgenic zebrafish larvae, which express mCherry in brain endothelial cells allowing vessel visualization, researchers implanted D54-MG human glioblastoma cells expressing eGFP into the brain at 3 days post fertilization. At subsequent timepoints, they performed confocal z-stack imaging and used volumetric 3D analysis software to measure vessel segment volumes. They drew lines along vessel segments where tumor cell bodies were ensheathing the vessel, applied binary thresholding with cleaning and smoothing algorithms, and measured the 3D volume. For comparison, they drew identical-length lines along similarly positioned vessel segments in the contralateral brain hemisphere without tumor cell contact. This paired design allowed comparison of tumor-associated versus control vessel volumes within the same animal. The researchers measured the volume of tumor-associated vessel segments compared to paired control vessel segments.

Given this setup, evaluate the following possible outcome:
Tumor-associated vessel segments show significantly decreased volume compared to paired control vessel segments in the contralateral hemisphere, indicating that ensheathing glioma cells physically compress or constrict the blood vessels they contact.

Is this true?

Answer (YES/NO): NO